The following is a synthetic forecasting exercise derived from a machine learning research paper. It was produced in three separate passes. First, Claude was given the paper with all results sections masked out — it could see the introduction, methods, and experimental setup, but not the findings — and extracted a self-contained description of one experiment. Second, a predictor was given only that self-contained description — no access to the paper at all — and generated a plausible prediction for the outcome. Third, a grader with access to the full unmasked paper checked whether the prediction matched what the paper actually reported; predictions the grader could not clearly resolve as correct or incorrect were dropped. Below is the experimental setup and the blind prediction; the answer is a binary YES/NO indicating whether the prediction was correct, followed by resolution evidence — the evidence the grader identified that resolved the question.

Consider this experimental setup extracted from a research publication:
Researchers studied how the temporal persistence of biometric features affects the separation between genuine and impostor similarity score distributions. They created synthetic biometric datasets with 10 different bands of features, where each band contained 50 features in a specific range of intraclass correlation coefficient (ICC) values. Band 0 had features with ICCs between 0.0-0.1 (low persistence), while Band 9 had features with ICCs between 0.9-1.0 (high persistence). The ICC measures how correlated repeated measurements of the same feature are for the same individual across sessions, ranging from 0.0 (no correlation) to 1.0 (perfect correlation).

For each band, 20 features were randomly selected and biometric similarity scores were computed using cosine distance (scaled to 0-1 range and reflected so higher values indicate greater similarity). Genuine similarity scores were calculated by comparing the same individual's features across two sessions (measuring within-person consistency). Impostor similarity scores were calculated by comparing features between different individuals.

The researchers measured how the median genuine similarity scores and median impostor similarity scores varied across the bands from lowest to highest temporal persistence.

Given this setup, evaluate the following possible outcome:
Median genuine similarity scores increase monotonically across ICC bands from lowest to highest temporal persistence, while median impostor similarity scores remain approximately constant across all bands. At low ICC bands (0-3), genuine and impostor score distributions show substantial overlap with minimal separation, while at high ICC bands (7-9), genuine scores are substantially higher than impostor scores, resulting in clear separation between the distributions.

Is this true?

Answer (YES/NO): YES